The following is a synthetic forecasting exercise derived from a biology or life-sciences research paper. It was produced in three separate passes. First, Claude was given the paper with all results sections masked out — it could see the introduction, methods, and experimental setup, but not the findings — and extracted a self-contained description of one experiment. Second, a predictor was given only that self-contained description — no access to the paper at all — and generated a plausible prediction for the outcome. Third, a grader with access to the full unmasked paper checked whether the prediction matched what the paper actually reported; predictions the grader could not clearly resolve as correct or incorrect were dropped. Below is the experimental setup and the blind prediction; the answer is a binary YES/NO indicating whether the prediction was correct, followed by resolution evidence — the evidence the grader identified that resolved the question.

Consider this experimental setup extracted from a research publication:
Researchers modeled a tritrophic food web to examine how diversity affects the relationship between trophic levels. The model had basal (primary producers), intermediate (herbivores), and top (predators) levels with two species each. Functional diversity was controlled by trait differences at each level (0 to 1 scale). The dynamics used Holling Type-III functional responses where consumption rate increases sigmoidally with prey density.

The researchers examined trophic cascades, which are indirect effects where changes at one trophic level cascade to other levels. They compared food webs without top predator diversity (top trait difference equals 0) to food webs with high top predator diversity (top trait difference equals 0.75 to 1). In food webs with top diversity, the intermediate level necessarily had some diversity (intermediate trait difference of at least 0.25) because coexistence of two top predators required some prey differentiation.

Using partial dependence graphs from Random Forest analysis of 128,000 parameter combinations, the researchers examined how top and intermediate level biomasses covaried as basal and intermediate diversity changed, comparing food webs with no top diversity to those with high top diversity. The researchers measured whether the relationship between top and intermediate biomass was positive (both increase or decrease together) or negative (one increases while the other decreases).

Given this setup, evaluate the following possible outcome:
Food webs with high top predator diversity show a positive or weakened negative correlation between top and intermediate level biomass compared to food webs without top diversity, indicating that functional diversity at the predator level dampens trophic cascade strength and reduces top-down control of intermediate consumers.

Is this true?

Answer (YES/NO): NO